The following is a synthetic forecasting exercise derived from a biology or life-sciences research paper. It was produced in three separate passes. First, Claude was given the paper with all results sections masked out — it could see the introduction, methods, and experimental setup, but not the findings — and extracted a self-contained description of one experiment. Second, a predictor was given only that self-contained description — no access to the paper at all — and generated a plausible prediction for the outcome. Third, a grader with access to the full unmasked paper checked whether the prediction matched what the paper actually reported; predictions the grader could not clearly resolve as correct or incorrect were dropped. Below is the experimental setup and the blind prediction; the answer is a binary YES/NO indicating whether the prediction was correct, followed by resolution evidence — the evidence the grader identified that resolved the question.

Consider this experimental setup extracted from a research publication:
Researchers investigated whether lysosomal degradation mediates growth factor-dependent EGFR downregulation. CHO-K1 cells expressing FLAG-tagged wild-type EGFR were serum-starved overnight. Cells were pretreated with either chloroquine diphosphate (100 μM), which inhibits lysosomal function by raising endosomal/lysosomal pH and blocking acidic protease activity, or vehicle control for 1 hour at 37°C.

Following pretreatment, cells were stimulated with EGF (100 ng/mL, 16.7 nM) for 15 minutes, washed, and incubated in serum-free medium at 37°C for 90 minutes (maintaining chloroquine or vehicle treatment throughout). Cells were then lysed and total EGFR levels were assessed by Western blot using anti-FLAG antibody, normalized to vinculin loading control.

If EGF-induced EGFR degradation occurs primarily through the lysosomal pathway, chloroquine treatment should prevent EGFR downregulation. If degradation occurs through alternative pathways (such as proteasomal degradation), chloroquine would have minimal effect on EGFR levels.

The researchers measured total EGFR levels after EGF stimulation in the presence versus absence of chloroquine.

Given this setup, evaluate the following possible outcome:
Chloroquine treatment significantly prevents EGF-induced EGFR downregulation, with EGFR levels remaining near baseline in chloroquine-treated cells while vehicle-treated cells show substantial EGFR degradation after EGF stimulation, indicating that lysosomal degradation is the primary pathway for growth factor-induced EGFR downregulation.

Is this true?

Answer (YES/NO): YES